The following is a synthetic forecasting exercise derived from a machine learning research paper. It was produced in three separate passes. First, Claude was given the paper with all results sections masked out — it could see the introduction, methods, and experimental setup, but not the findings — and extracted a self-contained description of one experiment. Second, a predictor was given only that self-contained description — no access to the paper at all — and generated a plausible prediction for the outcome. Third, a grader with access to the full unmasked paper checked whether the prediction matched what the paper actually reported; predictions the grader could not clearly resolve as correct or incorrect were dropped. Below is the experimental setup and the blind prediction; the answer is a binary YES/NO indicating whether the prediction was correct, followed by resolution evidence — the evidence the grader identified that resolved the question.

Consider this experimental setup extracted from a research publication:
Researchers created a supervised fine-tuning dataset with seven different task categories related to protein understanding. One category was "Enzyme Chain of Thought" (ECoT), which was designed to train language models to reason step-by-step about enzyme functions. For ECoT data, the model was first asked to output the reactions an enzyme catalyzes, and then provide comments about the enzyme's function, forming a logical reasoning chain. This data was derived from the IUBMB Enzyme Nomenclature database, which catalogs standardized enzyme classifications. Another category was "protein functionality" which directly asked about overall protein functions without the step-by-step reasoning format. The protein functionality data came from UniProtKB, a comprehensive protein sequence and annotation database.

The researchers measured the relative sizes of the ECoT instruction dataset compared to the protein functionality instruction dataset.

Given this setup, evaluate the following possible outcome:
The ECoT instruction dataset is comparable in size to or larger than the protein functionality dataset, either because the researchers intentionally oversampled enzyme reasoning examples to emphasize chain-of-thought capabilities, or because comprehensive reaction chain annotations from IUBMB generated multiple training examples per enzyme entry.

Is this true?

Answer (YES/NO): NO